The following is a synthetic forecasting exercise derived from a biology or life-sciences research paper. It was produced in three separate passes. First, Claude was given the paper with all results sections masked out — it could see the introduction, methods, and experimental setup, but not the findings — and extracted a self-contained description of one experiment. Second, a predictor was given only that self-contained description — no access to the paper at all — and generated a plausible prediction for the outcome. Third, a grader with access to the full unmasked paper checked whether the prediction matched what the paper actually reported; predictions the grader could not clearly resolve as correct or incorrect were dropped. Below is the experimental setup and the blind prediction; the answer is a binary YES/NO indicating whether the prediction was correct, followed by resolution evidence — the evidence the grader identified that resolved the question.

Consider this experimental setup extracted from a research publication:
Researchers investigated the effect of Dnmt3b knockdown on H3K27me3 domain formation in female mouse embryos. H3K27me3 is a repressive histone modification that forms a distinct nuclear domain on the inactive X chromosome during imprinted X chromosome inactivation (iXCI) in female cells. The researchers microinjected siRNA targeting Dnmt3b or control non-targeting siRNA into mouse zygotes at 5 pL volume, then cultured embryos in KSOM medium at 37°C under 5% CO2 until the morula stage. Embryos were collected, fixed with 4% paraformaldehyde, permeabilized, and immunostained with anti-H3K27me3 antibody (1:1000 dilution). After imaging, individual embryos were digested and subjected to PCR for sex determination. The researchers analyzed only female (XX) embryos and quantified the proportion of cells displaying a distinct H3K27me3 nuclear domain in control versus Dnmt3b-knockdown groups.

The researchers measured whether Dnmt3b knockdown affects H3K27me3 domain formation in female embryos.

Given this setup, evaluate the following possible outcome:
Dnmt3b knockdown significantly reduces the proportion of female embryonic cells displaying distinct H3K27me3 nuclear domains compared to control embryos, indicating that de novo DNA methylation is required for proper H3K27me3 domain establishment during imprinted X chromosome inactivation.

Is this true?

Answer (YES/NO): YES